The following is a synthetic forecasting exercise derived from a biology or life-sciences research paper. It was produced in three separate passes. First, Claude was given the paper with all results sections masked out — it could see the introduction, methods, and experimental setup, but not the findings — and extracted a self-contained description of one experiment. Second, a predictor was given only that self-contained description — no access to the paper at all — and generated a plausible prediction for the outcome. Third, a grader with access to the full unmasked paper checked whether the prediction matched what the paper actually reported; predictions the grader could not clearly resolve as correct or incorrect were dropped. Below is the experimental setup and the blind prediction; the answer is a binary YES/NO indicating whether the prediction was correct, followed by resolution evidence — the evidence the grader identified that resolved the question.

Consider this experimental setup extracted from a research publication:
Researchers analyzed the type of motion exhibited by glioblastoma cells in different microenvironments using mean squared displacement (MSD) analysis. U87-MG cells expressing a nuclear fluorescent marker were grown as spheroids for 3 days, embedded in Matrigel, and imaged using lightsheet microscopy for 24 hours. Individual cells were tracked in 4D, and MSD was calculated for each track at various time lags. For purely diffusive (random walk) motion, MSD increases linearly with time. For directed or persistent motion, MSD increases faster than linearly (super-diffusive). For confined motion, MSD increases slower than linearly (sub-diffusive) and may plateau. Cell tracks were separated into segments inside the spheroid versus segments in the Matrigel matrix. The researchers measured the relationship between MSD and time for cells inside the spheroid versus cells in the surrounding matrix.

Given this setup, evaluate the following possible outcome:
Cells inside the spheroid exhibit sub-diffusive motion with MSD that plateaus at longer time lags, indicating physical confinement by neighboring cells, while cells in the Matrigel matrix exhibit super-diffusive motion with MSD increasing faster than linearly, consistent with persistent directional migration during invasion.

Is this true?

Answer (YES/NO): NO